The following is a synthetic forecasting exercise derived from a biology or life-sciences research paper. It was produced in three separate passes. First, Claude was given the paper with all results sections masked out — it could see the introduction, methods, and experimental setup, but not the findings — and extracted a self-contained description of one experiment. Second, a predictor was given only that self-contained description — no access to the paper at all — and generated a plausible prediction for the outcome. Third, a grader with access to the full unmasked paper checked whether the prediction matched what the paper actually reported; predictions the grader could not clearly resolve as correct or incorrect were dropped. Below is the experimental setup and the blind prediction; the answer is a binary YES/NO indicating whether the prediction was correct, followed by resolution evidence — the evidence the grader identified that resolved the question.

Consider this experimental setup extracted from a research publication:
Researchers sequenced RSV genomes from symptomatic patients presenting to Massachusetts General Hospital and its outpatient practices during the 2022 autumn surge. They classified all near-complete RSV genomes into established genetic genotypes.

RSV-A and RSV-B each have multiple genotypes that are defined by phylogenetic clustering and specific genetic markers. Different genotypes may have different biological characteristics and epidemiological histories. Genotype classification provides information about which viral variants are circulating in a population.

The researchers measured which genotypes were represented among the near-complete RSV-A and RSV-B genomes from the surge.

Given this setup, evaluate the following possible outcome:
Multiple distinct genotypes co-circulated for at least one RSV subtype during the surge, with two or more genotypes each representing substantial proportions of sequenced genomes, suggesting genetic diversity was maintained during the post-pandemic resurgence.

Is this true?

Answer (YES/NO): NO